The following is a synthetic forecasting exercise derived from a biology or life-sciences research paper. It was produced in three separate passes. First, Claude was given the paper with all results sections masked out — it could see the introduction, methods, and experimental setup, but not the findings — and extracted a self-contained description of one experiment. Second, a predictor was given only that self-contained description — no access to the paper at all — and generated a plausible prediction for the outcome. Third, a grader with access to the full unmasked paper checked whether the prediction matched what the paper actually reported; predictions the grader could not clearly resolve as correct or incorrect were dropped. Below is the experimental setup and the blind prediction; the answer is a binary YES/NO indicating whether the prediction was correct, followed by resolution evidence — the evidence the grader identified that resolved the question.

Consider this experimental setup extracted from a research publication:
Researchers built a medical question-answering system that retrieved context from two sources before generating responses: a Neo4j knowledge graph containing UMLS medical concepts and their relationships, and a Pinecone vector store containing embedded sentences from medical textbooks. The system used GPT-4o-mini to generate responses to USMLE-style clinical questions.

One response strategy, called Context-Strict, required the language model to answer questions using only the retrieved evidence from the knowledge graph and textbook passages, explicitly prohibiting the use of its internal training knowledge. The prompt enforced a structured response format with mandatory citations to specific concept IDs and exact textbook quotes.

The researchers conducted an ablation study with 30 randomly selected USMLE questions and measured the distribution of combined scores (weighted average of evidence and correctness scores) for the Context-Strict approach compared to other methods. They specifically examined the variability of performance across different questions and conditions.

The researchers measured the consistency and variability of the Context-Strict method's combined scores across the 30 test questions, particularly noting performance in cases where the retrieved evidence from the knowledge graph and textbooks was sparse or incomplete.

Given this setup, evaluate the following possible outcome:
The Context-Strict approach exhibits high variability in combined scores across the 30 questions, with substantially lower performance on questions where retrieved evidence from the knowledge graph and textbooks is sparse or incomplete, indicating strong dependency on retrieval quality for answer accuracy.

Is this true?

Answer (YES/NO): YES